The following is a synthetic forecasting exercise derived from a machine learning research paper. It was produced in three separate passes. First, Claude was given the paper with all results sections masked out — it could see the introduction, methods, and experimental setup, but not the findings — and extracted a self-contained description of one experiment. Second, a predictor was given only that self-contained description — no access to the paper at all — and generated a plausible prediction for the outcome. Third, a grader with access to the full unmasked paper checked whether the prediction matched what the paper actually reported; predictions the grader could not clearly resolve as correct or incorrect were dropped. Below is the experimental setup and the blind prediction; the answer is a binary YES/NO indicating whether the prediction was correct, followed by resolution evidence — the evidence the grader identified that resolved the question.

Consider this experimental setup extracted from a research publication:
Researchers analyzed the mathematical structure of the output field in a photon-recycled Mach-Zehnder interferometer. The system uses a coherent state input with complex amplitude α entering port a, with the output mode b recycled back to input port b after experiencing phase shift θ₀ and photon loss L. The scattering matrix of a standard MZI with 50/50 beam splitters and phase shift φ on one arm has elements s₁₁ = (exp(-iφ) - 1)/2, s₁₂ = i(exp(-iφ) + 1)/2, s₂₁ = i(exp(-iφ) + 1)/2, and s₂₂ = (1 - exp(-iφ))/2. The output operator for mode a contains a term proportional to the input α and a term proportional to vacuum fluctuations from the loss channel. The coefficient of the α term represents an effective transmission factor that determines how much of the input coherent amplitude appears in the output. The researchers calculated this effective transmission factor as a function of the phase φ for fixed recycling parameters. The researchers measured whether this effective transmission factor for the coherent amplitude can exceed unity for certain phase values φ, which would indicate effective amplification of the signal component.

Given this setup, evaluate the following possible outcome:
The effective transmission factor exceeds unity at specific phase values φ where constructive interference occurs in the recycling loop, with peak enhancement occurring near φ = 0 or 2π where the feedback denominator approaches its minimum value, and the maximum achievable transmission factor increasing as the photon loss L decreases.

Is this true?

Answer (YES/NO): NO